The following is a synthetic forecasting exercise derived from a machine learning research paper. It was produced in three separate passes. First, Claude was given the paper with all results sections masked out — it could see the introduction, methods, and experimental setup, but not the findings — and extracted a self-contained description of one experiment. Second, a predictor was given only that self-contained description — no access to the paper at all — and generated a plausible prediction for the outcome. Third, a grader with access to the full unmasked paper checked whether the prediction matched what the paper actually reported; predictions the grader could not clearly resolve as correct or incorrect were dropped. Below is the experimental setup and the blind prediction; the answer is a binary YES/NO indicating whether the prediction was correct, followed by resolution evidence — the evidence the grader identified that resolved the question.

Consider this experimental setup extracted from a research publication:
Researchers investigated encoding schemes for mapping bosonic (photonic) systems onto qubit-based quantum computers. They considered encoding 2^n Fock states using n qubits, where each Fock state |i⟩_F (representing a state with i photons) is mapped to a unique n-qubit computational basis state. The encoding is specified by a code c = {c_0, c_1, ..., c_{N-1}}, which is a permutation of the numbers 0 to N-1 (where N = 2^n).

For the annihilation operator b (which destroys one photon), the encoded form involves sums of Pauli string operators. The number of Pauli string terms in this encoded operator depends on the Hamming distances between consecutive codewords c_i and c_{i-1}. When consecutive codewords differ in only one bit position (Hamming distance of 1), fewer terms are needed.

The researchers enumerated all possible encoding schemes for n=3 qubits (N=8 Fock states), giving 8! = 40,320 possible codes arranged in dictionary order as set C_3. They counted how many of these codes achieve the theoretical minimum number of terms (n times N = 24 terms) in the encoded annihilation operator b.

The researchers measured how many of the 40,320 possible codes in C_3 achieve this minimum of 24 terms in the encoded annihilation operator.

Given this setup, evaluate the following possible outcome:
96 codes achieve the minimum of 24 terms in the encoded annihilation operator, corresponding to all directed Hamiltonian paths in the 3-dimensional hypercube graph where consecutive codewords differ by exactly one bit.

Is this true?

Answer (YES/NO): NO